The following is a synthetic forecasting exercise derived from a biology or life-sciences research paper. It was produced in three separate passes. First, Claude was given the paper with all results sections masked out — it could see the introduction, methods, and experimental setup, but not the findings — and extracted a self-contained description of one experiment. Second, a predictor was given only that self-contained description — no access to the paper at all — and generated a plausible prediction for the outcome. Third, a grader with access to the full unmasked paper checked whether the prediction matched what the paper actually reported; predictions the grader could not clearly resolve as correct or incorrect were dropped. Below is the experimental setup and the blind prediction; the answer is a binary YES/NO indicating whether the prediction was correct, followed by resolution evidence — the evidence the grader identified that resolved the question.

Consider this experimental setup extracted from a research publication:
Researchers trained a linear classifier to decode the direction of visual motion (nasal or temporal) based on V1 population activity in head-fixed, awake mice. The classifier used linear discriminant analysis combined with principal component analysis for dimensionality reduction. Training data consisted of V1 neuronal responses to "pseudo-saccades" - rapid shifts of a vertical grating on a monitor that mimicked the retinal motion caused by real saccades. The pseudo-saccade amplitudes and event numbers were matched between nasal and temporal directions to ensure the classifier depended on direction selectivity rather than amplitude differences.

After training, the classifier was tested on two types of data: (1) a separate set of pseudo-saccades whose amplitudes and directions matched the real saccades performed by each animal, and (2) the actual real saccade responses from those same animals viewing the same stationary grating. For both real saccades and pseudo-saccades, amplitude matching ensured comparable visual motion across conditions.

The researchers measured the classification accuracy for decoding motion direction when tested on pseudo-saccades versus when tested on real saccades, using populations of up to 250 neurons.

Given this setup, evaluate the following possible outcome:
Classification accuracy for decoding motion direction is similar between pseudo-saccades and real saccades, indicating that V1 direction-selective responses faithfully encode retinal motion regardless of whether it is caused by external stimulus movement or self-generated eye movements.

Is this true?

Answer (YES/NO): NO